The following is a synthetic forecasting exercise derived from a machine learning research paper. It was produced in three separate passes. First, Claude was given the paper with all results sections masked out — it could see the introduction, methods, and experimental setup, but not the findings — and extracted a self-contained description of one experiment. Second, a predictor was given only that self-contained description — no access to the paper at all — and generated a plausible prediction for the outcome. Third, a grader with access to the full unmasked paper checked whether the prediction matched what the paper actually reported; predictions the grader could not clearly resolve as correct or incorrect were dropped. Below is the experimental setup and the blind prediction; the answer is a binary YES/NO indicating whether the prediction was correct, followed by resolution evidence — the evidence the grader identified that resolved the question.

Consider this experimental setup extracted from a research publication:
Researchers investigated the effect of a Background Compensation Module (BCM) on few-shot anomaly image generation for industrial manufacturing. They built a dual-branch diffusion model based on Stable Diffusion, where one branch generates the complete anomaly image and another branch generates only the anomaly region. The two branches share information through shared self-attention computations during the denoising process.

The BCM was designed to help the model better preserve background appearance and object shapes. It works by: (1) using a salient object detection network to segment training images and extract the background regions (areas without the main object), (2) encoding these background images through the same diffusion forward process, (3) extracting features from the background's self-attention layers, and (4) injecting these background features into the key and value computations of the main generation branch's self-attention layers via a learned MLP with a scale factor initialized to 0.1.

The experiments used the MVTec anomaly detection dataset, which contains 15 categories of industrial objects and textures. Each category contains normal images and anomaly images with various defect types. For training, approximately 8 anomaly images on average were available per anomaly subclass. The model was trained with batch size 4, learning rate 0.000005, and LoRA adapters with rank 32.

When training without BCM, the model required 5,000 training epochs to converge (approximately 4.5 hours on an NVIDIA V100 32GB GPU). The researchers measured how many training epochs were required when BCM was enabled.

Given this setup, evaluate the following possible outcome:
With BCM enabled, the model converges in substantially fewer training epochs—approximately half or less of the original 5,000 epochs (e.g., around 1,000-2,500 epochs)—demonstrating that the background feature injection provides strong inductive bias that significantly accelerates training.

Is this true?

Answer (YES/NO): YES